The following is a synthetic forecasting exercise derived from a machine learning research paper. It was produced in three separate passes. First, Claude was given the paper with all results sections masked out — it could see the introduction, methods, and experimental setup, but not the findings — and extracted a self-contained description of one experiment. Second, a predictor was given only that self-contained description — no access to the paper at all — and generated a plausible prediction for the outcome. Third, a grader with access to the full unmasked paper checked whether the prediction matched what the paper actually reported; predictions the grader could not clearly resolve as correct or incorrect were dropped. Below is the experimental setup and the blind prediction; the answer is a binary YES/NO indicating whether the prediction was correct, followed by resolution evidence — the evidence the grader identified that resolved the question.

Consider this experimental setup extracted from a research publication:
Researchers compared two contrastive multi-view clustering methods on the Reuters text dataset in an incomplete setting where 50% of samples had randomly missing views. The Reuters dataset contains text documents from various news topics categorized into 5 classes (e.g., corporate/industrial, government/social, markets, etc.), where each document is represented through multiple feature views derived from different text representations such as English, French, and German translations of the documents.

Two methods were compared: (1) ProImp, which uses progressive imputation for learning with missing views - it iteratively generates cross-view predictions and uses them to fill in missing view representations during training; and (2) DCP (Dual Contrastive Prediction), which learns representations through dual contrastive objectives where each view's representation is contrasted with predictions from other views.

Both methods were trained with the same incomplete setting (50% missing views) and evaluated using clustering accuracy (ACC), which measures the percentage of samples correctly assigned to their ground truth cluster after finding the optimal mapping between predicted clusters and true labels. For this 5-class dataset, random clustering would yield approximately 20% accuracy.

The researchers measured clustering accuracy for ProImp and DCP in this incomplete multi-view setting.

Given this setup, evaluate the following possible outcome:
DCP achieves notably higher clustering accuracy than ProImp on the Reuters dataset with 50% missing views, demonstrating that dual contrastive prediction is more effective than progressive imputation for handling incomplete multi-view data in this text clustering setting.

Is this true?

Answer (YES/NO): NO